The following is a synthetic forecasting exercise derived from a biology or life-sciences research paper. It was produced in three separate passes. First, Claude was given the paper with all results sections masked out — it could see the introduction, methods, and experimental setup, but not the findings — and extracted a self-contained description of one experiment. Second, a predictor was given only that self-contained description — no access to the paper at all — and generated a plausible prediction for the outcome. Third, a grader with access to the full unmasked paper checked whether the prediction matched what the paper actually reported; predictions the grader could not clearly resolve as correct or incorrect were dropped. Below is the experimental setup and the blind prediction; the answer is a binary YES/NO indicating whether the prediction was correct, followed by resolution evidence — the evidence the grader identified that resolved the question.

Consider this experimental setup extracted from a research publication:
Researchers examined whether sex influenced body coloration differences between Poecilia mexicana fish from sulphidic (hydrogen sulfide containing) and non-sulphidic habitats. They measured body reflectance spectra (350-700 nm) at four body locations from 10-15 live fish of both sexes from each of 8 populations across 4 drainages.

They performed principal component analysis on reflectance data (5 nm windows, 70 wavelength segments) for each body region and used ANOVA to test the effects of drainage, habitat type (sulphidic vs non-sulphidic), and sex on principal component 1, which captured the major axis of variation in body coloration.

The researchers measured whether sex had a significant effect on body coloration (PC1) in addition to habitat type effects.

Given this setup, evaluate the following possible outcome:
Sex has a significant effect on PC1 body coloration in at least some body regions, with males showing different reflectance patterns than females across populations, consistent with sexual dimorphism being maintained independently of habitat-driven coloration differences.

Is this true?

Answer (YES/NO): NO